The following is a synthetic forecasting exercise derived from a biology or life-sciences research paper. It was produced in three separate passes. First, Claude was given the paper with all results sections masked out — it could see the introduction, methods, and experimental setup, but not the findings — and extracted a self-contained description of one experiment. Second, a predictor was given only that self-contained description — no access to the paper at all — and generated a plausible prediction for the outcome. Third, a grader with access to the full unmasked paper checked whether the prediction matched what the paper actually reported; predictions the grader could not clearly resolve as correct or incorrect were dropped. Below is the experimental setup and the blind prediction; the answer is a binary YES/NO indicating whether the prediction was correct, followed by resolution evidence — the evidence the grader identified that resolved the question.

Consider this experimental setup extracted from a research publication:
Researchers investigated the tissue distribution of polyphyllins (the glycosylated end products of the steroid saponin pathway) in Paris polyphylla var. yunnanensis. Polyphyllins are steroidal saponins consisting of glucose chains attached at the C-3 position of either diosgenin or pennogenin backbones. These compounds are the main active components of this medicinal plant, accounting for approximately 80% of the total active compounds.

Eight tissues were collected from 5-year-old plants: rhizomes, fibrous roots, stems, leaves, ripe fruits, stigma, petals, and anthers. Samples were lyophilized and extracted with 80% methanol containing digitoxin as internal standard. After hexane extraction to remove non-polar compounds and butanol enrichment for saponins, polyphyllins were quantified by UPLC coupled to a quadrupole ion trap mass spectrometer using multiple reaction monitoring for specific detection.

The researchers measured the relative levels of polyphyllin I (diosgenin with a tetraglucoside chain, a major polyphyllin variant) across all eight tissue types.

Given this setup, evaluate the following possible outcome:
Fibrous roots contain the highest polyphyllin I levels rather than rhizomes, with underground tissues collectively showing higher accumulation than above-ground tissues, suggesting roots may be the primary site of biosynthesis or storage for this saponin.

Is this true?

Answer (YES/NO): NO